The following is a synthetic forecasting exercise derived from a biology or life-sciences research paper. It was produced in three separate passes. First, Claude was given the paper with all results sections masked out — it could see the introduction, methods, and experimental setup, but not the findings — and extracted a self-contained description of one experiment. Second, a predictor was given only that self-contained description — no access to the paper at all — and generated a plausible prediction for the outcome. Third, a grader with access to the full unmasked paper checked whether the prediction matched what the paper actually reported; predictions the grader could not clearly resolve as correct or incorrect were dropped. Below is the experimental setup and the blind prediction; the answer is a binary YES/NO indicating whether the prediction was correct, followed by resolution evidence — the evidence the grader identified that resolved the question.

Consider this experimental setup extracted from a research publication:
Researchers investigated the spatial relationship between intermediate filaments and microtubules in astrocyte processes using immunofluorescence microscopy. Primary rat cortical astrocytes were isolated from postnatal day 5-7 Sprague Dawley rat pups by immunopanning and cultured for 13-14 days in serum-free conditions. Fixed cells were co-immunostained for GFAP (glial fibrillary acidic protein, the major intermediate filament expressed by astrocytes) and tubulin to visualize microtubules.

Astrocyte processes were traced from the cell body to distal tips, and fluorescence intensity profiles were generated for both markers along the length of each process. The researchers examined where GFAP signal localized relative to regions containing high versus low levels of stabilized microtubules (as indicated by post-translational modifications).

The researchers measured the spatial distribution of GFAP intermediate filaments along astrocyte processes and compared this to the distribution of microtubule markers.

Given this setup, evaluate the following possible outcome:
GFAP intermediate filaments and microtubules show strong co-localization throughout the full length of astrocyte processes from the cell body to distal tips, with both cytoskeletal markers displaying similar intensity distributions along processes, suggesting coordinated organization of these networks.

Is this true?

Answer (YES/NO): NO